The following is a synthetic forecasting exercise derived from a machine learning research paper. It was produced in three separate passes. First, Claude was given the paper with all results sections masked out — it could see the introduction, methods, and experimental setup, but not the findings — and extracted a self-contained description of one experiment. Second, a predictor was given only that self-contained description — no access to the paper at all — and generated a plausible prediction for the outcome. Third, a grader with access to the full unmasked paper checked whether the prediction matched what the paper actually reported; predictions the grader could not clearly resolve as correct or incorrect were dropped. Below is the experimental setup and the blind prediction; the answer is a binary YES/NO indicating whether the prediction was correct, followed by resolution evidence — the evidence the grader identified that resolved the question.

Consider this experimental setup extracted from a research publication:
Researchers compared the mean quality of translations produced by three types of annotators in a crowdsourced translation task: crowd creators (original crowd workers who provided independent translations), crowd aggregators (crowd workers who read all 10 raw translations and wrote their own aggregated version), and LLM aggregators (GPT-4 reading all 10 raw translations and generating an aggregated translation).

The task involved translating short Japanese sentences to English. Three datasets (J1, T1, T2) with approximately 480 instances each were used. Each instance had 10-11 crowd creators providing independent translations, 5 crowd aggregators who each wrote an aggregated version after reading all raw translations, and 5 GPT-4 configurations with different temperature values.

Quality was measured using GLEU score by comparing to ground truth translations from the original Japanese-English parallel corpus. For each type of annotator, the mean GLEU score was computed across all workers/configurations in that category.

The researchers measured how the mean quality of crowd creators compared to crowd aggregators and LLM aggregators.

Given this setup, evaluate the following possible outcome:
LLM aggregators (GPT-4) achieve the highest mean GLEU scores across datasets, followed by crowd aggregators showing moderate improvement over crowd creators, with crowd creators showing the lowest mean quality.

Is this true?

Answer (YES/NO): YES